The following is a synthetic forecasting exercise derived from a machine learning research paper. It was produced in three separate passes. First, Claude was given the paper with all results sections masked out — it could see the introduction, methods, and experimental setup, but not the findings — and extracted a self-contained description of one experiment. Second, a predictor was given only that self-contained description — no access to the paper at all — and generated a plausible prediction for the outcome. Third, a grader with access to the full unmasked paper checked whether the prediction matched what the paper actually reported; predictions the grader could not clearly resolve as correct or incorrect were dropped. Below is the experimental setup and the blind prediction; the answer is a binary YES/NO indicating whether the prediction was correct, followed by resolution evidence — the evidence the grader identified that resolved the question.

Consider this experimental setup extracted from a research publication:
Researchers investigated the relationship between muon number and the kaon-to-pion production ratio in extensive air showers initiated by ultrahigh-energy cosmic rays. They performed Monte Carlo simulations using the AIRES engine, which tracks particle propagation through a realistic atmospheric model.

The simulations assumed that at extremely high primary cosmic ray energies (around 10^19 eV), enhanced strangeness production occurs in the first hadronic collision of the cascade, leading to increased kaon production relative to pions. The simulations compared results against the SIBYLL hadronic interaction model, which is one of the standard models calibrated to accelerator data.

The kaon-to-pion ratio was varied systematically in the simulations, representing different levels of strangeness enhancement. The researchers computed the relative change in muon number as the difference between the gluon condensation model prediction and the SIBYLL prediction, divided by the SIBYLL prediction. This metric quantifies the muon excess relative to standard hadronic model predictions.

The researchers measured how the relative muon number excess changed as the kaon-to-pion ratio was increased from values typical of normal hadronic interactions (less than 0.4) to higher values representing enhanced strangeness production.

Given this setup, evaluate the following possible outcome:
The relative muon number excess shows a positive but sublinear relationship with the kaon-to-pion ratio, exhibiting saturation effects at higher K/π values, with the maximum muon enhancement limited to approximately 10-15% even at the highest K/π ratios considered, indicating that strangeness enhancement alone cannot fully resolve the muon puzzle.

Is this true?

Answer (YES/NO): NO